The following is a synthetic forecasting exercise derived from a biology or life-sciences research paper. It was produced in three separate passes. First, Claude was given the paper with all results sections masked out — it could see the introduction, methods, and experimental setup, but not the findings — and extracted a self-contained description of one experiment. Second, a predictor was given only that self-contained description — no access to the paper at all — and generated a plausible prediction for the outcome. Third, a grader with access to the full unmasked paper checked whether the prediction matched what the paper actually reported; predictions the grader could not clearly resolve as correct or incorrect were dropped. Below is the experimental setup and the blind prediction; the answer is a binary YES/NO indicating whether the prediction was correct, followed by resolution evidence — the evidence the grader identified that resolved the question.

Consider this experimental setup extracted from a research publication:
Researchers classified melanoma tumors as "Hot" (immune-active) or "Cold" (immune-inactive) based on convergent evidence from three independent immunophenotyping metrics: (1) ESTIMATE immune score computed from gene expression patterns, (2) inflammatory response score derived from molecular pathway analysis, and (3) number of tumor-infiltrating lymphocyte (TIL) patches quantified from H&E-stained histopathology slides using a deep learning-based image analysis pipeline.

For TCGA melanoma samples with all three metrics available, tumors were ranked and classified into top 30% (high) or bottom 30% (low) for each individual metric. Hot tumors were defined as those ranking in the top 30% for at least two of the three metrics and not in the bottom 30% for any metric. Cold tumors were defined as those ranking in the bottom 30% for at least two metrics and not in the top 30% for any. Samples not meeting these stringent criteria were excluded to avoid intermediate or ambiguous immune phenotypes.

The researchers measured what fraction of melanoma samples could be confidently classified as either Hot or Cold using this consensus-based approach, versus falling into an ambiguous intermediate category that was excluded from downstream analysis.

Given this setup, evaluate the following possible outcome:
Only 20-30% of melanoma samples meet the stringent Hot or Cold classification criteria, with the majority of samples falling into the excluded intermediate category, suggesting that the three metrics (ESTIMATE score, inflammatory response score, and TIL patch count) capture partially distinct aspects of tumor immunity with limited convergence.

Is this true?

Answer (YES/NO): NO